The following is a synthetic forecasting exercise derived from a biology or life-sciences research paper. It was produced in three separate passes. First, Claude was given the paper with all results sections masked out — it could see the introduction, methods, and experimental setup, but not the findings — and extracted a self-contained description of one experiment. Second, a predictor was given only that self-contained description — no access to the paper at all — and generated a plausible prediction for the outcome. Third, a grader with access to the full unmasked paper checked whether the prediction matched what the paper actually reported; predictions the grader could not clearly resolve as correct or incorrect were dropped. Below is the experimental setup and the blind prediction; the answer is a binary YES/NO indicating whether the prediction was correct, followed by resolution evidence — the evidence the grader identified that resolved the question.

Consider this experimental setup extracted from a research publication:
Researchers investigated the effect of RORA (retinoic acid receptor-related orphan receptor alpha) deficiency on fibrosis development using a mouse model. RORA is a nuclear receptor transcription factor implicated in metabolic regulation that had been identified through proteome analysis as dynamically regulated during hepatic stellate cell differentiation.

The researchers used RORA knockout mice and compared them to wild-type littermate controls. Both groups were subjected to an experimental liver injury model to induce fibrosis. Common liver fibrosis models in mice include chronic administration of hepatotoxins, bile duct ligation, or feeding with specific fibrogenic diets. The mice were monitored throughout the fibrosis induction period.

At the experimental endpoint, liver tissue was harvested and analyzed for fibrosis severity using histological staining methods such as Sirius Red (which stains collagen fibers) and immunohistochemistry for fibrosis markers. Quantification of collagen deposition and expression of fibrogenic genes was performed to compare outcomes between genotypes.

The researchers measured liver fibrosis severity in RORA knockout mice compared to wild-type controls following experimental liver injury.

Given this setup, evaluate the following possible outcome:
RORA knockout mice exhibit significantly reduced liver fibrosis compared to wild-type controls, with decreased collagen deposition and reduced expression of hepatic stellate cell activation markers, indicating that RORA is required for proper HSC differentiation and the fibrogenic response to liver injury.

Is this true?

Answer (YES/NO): NO